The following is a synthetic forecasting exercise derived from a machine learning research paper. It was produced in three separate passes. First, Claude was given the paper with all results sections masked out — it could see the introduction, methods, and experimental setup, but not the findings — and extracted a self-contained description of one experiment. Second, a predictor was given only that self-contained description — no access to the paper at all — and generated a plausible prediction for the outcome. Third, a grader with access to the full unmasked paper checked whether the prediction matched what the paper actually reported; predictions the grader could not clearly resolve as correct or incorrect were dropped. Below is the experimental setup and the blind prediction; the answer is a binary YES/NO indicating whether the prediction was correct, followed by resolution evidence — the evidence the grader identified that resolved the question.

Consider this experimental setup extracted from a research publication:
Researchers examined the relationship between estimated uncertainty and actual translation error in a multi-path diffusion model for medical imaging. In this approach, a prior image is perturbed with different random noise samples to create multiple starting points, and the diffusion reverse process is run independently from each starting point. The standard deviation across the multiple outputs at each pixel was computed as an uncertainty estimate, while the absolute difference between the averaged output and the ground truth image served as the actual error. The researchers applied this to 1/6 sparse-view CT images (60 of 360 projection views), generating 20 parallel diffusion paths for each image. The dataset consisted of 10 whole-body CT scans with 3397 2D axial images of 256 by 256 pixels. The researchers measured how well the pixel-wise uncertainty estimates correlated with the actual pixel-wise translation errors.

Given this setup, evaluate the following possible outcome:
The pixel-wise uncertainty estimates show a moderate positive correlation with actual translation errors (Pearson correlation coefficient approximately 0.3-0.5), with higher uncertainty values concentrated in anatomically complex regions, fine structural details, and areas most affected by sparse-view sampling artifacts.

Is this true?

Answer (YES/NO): NO